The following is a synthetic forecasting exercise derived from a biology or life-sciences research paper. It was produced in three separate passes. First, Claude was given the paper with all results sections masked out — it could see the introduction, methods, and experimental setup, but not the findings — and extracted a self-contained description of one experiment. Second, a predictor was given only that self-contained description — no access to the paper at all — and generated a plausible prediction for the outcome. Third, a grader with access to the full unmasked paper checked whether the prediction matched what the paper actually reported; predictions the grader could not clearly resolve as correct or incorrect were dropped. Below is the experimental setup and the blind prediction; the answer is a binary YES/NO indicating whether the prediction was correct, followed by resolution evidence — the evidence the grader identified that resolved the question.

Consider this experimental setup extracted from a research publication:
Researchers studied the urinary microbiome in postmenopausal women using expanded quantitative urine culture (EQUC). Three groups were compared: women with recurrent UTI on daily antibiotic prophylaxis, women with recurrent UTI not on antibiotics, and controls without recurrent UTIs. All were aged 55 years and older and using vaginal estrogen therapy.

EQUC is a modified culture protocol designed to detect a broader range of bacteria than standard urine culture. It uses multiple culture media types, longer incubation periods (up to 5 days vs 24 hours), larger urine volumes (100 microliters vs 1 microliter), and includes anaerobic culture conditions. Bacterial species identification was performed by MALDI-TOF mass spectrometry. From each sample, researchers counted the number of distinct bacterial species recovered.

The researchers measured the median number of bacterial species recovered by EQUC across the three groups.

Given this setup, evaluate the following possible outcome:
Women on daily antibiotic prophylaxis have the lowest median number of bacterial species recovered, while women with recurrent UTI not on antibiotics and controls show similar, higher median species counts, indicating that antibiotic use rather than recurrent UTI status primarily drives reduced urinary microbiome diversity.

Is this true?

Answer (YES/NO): NO